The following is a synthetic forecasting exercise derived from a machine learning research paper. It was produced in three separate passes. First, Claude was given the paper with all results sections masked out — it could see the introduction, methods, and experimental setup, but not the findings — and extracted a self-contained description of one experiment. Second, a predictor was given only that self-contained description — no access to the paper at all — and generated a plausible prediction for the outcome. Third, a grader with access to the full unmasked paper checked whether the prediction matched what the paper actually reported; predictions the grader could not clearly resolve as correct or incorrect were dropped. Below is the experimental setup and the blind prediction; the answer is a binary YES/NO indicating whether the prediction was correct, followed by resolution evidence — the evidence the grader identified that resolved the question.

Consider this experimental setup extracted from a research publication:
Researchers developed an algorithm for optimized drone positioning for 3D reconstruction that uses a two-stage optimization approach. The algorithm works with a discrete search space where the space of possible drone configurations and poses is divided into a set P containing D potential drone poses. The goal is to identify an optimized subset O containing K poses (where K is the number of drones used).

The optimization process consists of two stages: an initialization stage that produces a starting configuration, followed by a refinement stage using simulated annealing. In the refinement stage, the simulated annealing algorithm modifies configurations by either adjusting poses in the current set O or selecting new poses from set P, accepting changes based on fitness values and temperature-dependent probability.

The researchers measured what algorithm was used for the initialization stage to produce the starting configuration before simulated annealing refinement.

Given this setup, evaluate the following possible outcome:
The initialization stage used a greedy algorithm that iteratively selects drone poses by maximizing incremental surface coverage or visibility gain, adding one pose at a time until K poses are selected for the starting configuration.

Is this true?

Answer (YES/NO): NO